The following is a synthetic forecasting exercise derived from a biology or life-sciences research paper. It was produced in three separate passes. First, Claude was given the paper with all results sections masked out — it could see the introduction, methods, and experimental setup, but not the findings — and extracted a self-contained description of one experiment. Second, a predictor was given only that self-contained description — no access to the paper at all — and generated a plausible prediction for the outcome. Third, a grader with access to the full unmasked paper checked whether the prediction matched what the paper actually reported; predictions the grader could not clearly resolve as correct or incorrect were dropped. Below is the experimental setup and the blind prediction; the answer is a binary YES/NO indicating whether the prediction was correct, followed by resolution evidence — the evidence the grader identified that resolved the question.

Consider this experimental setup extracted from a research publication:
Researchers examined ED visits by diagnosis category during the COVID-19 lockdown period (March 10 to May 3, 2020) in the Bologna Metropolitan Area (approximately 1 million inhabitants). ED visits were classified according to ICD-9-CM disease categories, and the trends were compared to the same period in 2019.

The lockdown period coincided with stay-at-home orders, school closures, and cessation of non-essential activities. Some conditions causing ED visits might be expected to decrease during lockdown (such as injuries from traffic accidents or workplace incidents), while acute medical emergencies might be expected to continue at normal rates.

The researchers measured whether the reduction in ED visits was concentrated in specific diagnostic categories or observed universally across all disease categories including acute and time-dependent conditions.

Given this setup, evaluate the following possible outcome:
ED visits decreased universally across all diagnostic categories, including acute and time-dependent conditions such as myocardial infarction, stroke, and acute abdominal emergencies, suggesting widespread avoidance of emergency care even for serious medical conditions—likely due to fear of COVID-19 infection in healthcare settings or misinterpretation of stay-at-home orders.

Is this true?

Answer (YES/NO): YES